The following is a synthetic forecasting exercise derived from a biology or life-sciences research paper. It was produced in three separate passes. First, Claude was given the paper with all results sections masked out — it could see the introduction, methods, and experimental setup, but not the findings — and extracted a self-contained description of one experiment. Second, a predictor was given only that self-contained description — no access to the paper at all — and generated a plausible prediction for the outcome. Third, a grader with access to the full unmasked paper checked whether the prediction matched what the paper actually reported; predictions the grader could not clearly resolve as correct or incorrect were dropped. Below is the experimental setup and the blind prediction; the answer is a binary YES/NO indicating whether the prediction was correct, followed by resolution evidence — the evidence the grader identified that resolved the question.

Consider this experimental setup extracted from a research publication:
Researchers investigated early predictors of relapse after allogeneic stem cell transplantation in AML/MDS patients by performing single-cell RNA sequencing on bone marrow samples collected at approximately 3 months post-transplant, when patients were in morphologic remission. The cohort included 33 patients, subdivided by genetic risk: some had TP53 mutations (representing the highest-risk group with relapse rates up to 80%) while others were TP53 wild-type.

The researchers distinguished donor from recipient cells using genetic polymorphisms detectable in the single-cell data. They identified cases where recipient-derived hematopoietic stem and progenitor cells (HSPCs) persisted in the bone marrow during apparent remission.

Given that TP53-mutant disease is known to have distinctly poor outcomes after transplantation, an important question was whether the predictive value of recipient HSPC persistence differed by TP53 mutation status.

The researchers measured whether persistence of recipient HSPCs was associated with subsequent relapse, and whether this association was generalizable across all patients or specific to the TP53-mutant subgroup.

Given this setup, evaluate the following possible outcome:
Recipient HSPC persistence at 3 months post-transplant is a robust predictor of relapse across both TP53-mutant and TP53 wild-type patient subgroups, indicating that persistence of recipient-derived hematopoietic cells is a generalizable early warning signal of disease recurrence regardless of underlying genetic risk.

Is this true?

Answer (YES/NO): YES